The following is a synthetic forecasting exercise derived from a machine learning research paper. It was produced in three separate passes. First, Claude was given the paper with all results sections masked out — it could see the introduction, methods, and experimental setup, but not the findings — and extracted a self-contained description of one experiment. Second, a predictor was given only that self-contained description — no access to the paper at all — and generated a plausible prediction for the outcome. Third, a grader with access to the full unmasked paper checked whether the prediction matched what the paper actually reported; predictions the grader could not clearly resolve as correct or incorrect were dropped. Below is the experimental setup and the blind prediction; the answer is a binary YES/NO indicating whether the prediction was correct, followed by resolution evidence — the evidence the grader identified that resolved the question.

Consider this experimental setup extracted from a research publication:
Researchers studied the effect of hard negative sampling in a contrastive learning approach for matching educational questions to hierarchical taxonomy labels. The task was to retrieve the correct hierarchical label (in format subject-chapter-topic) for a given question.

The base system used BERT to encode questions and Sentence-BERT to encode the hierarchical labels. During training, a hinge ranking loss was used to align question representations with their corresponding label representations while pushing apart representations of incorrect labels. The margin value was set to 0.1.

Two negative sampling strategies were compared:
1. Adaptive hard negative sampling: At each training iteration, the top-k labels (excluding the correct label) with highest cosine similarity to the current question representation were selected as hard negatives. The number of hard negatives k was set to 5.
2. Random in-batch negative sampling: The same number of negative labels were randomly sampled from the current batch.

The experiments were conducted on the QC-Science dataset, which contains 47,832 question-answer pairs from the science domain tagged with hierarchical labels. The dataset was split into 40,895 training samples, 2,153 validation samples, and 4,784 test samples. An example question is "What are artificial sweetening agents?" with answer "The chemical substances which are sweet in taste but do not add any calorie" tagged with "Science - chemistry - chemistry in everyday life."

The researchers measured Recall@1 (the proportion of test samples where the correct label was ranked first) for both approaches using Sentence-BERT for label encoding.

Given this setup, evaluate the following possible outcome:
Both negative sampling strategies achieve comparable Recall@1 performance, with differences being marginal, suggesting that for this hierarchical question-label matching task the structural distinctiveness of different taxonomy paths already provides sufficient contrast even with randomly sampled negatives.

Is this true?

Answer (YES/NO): NO